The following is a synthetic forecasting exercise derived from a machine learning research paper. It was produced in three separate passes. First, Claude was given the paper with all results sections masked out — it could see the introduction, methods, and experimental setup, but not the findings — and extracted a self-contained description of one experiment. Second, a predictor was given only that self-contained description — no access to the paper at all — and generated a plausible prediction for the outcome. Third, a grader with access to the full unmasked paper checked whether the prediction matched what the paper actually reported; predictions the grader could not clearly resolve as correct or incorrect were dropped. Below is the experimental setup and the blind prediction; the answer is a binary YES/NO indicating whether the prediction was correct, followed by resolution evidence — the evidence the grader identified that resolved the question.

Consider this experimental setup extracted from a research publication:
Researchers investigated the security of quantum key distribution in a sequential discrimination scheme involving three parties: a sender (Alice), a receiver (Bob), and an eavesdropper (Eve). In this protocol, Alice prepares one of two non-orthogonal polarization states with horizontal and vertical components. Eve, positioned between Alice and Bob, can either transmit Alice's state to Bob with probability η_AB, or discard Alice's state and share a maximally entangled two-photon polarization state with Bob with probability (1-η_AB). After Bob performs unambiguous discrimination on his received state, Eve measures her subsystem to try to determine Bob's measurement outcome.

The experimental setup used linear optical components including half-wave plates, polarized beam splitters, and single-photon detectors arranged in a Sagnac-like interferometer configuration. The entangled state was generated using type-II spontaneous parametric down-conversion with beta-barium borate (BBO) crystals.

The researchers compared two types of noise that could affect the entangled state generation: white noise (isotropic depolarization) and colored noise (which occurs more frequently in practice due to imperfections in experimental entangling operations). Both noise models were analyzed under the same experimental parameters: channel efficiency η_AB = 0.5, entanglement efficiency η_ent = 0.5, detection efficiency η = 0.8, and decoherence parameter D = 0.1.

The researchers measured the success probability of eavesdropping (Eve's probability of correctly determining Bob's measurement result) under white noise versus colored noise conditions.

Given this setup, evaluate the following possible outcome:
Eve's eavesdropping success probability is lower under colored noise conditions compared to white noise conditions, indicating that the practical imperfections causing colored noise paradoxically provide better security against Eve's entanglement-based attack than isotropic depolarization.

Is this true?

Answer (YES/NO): YES